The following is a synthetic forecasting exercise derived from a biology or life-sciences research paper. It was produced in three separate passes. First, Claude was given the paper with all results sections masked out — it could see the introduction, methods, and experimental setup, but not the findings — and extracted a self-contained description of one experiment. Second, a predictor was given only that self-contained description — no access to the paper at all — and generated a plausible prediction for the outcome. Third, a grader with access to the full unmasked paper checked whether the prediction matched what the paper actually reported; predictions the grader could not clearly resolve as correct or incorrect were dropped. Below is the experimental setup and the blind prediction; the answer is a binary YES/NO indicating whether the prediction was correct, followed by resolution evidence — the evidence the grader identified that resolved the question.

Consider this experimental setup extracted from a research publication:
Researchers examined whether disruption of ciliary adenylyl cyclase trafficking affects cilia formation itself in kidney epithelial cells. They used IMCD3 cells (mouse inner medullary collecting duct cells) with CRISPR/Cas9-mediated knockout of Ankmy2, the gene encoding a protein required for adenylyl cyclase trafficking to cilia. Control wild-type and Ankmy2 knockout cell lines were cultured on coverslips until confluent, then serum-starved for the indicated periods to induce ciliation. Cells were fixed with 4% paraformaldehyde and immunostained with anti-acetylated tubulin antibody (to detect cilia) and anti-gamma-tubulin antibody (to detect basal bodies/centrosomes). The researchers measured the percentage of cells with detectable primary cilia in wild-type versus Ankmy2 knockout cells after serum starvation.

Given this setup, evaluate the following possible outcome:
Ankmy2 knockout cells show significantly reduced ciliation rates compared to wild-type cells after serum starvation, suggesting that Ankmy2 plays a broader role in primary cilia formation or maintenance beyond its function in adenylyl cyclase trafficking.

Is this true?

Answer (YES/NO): NO